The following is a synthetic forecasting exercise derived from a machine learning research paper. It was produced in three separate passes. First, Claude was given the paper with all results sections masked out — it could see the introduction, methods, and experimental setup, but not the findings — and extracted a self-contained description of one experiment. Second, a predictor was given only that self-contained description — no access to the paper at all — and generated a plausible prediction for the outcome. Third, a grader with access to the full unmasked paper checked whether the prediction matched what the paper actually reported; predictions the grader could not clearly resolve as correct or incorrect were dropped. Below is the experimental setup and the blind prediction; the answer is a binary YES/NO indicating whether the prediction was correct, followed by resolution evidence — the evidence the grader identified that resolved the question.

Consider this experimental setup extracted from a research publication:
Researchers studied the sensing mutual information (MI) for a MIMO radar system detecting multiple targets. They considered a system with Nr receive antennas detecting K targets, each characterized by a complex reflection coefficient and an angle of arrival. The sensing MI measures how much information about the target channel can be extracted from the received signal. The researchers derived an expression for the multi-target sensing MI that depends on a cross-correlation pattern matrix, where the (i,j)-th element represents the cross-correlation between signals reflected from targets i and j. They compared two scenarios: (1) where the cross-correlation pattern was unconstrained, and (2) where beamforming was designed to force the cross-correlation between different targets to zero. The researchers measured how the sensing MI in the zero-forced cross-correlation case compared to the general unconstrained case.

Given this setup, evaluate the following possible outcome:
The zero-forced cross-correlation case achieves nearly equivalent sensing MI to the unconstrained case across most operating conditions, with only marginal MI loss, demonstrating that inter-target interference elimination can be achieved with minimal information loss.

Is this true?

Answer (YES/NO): YES